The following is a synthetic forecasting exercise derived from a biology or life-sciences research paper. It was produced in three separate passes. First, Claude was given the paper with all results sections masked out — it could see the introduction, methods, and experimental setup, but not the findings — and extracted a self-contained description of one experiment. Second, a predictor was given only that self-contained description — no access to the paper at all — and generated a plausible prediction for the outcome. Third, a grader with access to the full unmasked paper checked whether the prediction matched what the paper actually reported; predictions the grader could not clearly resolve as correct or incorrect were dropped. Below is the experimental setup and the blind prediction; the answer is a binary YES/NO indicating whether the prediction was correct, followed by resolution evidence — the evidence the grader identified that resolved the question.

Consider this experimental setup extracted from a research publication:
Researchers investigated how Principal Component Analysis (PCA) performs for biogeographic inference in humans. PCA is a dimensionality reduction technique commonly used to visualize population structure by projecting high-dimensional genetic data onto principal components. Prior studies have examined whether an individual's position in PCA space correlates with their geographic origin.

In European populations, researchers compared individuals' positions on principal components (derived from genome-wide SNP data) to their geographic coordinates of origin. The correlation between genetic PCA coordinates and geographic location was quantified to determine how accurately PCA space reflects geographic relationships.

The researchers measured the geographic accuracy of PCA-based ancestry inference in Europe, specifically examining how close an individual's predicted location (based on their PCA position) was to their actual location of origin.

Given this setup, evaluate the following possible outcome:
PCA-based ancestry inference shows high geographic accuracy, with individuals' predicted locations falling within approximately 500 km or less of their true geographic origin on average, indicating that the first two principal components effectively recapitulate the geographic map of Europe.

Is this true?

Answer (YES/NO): NO